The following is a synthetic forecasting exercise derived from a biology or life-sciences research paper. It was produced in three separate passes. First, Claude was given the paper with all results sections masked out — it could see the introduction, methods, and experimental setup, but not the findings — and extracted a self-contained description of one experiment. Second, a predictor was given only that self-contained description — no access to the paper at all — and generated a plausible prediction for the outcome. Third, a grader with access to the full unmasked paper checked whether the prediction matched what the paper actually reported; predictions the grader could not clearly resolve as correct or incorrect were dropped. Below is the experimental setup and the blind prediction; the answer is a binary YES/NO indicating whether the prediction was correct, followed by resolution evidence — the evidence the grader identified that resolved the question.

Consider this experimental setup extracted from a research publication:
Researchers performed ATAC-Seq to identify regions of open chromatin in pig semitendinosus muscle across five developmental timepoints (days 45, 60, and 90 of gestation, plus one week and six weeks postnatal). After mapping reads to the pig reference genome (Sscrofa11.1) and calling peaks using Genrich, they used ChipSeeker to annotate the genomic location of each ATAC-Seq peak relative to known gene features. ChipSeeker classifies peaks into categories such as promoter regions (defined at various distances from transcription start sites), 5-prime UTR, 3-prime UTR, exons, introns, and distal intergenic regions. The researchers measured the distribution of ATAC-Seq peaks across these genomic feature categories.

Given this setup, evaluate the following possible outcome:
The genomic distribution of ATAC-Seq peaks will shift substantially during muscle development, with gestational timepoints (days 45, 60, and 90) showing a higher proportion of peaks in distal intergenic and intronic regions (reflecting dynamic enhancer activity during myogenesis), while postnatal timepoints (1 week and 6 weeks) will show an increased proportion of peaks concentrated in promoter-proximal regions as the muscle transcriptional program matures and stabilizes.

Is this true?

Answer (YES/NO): NO